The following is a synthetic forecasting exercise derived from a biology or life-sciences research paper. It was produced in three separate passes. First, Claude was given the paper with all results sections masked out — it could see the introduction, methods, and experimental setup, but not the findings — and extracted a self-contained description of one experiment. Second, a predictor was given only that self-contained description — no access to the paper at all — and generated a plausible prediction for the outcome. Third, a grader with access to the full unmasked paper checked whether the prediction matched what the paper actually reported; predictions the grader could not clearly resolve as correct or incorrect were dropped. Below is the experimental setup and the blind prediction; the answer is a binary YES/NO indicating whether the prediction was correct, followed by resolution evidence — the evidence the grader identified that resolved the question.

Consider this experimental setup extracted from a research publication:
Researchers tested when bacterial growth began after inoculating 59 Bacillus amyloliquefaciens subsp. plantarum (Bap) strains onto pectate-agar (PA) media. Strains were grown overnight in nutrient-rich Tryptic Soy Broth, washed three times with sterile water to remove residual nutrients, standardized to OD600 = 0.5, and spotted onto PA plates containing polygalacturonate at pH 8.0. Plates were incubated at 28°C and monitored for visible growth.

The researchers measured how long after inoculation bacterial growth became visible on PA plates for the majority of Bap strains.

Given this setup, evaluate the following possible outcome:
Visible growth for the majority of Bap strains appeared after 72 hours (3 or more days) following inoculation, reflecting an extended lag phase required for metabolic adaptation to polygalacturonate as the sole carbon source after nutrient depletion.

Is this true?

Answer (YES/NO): NO